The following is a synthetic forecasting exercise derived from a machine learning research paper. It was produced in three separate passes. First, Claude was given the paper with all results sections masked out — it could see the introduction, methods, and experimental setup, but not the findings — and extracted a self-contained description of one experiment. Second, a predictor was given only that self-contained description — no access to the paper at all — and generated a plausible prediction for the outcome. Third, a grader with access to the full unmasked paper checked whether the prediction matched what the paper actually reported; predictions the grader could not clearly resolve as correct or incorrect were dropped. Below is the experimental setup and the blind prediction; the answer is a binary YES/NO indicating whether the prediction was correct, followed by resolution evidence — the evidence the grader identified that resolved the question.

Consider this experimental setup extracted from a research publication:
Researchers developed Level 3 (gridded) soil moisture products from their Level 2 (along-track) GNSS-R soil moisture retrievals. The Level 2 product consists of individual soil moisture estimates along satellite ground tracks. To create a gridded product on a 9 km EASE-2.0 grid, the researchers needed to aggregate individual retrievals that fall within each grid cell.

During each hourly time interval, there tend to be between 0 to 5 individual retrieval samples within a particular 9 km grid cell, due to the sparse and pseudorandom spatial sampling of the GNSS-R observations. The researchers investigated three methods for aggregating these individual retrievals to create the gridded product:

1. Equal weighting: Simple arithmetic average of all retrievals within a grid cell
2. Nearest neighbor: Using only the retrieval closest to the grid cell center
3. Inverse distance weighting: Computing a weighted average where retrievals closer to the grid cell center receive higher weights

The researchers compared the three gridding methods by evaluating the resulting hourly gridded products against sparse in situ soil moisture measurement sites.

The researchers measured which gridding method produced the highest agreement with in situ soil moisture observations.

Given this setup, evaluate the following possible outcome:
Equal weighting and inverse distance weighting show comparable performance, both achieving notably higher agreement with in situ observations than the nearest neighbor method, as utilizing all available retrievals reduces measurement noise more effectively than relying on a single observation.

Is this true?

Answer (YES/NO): NO